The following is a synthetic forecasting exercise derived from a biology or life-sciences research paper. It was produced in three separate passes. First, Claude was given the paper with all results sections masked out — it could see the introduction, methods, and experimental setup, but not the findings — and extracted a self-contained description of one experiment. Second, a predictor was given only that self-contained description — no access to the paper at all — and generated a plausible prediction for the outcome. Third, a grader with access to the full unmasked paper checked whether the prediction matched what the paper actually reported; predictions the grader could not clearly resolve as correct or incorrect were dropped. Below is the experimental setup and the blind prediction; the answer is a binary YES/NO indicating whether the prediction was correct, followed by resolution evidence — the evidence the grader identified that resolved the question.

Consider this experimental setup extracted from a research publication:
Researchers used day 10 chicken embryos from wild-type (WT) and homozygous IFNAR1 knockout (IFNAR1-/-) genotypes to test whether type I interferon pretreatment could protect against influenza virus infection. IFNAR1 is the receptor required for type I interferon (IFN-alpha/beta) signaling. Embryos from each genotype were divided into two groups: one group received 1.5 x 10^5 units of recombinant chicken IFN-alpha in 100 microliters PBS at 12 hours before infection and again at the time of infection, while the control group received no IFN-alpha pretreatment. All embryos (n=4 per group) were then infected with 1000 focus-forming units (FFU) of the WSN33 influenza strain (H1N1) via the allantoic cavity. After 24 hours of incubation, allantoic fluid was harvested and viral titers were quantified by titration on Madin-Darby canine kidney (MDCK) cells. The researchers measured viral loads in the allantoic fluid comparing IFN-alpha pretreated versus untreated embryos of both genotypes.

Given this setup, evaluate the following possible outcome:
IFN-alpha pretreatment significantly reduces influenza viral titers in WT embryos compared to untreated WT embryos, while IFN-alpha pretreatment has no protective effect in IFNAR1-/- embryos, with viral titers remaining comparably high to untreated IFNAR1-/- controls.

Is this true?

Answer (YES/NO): YES